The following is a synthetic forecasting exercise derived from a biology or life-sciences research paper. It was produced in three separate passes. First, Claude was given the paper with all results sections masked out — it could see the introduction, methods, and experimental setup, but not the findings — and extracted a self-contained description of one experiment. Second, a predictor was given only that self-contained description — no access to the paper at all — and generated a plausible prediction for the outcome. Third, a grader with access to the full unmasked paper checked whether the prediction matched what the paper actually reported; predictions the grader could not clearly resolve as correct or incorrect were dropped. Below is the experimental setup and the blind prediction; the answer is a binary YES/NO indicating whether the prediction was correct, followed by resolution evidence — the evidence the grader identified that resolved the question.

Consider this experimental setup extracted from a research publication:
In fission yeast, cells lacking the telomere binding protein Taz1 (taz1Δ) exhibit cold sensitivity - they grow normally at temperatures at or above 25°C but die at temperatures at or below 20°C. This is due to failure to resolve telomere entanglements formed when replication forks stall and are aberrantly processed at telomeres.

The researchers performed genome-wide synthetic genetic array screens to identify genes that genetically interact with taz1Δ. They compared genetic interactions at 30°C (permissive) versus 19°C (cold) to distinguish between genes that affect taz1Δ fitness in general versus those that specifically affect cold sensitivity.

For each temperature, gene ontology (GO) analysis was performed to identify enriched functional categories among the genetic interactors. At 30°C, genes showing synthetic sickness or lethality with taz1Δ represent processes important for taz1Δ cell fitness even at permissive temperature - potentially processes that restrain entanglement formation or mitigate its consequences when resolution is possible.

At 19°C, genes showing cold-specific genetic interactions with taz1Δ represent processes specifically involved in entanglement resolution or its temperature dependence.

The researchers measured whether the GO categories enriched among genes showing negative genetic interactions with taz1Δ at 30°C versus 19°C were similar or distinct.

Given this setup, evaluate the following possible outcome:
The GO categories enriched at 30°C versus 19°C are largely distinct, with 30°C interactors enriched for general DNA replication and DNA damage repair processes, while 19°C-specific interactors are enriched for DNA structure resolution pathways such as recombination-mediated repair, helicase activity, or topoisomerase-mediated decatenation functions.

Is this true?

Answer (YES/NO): NO